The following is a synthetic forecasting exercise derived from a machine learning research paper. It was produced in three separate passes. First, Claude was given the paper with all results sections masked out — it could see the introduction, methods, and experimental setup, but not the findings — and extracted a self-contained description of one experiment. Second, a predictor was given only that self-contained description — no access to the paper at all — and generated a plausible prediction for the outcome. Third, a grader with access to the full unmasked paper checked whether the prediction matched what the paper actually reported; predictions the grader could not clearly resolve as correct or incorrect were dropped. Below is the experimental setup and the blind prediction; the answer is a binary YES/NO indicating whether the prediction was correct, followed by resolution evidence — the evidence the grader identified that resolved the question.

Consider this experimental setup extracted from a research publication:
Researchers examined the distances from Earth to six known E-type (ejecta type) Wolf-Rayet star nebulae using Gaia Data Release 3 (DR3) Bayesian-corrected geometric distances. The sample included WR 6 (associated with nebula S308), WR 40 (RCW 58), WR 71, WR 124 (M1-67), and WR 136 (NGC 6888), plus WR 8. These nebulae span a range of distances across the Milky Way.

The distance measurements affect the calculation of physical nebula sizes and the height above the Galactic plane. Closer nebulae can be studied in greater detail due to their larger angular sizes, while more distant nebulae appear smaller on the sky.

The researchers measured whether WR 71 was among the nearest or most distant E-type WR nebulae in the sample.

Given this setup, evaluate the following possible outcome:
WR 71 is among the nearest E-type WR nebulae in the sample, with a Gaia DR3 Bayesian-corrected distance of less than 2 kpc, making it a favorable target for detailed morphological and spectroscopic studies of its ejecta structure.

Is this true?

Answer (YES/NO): NO